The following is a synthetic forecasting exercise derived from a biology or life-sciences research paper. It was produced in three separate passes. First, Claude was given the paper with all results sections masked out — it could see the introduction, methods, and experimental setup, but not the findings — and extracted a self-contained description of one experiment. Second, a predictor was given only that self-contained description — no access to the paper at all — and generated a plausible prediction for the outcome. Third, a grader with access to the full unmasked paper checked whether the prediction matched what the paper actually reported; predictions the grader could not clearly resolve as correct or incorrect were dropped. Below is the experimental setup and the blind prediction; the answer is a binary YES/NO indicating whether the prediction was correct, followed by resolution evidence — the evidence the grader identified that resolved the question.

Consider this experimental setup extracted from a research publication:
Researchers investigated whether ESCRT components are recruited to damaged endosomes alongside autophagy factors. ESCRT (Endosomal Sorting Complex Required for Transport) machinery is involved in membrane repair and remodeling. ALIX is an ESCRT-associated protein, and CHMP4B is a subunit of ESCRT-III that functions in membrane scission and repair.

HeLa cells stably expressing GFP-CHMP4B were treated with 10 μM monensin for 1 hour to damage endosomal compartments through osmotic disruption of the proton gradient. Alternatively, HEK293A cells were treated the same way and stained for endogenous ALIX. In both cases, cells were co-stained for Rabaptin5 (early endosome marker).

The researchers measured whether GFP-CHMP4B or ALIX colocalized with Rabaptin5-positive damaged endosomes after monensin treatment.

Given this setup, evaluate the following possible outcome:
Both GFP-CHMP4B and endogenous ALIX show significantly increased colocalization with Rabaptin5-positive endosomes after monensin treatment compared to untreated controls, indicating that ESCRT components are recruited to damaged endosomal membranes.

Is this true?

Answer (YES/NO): NO